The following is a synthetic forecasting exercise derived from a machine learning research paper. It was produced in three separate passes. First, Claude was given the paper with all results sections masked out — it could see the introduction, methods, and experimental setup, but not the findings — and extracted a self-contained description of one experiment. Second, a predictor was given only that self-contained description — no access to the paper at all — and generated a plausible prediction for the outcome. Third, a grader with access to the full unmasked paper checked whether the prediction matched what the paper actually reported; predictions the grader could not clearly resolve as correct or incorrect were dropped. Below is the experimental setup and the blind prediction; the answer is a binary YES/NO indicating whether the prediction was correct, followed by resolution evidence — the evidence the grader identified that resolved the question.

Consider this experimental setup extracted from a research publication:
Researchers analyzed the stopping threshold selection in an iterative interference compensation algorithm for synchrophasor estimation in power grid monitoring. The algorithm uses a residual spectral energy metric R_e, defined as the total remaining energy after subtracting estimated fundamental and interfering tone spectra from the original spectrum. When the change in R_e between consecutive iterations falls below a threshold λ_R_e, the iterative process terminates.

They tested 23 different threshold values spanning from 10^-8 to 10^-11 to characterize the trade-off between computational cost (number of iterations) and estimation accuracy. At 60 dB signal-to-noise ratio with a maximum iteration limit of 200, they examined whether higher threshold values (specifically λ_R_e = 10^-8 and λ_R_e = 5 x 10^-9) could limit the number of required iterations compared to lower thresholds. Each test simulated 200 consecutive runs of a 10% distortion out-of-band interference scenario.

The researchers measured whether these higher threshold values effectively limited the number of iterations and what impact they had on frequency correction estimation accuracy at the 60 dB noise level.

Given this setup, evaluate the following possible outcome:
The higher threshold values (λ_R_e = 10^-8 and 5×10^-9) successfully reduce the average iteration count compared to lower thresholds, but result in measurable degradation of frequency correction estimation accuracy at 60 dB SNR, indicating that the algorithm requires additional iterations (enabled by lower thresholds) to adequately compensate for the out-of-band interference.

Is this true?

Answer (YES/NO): YES